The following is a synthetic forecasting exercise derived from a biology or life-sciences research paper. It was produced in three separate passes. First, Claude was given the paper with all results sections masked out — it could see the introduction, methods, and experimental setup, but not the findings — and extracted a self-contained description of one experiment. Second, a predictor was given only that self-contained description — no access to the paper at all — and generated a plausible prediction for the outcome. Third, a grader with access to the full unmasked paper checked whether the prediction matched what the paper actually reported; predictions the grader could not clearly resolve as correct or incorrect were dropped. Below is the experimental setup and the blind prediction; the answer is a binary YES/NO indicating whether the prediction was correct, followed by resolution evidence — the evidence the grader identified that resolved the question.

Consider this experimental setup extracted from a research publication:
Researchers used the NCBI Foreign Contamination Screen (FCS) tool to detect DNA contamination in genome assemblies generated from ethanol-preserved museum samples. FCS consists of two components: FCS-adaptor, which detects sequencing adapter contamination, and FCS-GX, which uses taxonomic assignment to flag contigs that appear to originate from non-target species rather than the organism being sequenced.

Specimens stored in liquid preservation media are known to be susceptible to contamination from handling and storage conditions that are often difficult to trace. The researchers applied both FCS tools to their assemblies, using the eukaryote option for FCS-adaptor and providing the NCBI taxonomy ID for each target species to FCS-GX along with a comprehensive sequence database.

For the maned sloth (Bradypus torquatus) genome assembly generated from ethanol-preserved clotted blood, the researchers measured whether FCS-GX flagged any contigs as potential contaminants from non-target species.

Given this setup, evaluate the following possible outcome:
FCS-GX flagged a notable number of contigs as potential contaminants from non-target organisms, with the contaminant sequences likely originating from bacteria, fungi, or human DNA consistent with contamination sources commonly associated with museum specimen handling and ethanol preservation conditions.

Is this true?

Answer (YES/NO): NO